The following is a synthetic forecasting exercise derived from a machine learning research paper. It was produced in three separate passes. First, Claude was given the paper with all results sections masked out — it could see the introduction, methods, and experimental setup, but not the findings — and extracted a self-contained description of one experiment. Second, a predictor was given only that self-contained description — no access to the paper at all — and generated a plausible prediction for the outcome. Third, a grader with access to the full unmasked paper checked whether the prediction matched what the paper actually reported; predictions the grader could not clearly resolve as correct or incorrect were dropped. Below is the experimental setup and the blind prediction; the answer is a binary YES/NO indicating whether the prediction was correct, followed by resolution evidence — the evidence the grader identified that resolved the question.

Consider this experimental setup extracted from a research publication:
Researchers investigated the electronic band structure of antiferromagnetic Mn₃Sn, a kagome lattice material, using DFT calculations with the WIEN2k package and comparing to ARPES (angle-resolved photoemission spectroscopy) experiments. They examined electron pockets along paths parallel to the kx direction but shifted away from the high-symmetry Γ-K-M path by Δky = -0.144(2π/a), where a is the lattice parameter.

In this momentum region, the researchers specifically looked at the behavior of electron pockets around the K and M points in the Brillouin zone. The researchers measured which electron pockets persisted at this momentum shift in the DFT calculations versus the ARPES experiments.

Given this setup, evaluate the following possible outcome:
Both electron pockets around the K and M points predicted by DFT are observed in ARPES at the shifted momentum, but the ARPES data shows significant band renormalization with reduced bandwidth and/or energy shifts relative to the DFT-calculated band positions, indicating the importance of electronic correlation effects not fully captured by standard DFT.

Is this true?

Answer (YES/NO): NO